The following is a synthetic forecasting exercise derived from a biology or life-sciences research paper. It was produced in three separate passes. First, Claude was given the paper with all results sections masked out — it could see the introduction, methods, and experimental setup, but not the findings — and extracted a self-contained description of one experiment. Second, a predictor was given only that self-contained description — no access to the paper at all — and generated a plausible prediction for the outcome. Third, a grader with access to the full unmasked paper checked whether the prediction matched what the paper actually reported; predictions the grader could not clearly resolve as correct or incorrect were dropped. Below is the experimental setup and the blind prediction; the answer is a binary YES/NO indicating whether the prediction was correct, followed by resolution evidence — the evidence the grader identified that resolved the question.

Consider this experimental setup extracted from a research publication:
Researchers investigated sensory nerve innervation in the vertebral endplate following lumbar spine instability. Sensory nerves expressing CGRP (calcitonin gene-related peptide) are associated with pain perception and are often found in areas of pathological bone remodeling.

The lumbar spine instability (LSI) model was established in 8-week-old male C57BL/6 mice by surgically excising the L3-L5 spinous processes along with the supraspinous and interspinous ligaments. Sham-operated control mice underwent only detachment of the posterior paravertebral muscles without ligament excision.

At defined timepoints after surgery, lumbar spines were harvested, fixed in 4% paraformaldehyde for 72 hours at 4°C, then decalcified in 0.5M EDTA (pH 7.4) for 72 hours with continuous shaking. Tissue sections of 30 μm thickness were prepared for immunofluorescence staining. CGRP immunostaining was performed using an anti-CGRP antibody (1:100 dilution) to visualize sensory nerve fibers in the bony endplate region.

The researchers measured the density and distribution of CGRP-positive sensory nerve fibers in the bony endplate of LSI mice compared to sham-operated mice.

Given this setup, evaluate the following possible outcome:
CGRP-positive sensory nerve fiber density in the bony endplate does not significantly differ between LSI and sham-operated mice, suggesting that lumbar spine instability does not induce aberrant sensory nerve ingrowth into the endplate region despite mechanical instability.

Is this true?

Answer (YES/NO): NO